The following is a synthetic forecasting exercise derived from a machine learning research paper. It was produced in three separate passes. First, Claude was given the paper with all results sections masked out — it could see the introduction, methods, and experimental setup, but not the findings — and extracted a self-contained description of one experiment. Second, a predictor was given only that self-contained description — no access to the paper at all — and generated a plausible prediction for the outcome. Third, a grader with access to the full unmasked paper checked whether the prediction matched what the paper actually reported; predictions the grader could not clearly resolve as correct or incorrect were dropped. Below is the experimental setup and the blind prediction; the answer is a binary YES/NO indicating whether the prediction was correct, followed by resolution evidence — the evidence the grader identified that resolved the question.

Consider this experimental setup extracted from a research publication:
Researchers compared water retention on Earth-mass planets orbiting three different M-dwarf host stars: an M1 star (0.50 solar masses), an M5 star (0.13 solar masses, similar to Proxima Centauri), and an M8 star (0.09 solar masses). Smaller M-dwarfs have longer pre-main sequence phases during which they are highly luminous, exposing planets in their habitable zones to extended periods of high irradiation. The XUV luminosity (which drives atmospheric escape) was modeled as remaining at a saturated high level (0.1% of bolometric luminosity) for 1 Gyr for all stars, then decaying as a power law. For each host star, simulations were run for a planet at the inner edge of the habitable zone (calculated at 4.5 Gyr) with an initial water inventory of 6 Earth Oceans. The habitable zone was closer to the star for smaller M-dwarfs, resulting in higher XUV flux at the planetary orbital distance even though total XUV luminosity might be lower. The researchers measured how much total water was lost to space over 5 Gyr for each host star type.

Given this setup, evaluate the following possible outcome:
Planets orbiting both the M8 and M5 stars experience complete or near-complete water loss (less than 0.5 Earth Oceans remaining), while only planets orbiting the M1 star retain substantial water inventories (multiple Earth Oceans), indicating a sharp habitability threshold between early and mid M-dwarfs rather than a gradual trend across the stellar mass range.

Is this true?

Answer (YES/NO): NO